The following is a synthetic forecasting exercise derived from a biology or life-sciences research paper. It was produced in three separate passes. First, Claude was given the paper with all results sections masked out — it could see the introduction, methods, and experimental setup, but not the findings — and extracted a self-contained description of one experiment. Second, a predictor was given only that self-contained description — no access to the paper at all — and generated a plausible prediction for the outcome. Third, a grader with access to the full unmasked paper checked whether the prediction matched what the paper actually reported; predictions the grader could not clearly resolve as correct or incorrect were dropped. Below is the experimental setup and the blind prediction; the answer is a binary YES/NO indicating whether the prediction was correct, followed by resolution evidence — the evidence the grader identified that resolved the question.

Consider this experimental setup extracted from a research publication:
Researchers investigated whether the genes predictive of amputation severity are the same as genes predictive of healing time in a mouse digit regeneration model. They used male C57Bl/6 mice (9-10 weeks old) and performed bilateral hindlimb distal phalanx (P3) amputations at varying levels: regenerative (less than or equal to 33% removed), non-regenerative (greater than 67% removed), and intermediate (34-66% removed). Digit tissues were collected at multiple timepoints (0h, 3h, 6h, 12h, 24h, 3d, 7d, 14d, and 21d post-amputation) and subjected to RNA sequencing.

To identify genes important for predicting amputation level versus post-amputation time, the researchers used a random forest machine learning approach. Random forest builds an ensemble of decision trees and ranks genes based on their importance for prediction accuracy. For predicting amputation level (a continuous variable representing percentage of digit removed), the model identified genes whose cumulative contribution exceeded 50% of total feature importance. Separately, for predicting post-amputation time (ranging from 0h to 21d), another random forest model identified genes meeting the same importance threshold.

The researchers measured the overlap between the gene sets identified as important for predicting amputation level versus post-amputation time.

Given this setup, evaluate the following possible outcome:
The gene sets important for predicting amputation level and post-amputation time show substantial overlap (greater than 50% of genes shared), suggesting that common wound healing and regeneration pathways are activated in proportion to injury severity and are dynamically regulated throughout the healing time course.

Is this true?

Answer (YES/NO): NO